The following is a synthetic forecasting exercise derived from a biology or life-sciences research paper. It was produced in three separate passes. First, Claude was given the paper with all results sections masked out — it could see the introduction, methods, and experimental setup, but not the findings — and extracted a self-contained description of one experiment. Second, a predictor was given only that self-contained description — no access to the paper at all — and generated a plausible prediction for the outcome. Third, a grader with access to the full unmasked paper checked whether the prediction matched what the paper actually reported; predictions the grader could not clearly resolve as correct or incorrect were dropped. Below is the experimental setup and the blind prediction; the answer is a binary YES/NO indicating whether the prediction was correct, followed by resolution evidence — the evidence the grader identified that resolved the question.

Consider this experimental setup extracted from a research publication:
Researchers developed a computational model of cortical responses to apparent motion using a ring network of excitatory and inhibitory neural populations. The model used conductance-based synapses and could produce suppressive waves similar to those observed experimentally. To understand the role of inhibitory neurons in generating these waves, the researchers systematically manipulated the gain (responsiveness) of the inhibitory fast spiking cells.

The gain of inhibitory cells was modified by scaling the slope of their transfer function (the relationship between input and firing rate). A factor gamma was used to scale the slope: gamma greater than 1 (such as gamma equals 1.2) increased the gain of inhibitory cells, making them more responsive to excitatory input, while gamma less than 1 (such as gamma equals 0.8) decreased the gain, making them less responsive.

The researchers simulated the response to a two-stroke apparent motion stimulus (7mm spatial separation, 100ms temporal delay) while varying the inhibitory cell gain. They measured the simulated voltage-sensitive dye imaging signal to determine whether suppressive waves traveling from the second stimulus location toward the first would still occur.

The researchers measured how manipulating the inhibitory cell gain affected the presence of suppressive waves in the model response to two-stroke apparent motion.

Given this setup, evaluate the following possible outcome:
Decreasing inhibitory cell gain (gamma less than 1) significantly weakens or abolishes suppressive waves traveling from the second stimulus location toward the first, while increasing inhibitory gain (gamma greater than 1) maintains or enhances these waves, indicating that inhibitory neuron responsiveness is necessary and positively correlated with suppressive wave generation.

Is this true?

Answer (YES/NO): YES